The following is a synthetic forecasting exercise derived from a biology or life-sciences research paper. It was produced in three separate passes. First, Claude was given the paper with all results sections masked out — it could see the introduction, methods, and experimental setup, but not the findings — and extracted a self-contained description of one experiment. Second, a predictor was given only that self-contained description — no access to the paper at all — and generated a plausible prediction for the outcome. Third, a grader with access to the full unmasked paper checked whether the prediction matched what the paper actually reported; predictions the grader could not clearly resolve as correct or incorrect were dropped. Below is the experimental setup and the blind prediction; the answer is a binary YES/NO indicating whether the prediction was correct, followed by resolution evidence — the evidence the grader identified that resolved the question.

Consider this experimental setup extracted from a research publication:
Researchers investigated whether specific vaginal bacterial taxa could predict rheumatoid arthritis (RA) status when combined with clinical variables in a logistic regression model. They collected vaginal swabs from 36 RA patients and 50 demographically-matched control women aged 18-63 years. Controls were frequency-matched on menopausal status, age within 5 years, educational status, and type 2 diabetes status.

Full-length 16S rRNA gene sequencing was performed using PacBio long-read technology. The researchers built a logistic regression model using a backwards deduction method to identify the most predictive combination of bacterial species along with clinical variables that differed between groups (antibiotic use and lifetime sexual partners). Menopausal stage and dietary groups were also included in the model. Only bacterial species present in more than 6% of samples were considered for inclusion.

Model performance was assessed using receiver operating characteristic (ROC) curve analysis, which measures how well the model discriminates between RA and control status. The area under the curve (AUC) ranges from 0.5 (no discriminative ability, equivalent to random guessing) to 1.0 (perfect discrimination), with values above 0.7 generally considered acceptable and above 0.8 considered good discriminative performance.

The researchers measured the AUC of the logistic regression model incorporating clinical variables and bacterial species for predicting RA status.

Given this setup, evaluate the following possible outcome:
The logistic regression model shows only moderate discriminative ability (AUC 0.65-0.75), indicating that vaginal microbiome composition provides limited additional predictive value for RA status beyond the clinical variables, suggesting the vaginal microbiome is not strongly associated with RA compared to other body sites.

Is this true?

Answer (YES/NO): NO